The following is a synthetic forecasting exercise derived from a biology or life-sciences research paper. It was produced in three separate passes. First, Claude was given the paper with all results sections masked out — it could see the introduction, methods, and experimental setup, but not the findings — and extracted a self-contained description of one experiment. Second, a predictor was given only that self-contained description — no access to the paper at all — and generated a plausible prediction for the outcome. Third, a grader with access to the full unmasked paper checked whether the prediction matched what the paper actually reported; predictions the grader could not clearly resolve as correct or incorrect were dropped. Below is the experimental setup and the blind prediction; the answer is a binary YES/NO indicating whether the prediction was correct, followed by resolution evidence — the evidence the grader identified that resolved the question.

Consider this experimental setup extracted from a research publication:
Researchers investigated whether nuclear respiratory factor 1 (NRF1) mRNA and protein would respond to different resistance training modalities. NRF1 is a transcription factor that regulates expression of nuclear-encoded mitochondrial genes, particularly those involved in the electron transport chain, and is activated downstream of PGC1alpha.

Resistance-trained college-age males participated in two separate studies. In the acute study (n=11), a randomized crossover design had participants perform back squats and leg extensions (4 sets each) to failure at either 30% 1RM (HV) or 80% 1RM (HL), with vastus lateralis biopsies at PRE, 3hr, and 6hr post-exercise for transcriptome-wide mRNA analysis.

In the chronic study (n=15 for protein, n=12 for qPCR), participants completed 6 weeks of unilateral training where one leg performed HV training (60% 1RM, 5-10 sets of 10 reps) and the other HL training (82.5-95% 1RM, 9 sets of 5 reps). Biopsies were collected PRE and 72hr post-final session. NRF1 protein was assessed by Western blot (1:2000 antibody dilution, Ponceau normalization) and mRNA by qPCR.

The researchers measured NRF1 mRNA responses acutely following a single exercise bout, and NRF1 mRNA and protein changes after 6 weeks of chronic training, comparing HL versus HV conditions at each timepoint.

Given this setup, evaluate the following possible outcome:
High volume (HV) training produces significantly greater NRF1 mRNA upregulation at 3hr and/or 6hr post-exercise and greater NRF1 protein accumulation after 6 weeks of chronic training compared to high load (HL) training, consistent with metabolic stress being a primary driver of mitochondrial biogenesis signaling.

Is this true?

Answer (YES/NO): NO